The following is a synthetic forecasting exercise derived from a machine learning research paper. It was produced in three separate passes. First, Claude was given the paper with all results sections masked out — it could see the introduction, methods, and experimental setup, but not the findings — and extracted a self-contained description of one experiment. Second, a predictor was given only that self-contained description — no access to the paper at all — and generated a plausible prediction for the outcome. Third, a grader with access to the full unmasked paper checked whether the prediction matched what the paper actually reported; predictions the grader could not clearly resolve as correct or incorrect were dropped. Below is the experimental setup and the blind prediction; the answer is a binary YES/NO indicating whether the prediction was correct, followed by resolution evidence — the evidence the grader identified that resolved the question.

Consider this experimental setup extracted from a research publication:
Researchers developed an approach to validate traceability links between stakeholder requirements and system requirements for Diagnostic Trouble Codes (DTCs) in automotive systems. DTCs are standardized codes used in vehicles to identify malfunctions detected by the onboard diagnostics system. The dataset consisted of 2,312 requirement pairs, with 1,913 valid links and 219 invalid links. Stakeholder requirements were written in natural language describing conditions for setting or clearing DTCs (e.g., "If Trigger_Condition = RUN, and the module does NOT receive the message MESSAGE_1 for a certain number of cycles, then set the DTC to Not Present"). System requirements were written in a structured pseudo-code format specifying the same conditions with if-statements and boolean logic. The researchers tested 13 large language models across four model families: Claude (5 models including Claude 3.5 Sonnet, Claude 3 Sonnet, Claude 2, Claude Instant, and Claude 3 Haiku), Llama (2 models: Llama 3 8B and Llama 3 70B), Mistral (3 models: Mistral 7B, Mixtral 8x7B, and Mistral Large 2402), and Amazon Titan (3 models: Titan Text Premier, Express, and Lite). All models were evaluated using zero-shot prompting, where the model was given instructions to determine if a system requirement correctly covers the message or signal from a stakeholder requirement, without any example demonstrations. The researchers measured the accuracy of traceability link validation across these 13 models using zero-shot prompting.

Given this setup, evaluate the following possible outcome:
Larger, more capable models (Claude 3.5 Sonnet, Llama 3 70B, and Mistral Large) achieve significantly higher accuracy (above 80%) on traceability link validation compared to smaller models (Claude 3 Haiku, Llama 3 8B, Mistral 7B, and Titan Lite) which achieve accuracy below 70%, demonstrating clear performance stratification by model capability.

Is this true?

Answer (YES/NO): NO